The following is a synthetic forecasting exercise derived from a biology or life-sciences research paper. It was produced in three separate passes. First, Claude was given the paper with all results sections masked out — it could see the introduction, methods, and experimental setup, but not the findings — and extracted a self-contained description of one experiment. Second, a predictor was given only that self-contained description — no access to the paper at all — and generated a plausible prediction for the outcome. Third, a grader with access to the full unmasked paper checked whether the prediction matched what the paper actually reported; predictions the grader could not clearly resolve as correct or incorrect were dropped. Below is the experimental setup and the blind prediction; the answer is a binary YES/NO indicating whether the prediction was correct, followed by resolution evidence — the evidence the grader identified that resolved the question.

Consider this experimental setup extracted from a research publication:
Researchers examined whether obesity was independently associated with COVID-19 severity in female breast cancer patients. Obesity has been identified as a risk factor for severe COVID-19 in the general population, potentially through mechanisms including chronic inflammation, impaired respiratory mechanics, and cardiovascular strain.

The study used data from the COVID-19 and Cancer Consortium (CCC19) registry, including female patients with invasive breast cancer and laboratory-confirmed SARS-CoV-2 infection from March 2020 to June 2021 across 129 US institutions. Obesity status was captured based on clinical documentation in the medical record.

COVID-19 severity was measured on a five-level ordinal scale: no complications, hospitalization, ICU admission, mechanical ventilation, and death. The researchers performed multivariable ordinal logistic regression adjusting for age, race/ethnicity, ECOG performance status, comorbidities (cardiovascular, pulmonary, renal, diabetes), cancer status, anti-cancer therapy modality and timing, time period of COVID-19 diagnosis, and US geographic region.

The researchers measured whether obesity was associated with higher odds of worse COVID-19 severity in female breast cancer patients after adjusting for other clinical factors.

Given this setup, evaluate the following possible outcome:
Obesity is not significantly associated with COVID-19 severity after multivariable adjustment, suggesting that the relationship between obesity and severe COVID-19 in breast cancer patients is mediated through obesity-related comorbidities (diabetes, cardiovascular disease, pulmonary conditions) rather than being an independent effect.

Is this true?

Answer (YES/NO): NO